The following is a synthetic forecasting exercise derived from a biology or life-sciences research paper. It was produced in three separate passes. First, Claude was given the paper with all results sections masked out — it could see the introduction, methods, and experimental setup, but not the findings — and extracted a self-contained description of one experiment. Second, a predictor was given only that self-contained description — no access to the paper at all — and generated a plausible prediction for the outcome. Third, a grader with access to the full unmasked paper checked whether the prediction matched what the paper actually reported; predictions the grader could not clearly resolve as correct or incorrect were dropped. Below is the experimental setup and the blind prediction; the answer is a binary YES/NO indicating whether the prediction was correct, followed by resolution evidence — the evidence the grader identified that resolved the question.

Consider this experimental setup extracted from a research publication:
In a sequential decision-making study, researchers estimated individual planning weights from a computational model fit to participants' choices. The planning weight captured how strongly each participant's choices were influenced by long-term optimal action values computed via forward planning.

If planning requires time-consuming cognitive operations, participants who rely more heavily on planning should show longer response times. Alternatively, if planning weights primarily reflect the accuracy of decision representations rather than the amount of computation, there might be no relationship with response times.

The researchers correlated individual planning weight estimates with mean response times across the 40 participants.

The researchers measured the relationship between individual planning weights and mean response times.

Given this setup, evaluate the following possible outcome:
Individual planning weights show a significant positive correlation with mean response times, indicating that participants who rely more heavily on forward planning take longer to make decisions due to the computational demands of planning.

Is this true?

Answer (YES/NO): YES